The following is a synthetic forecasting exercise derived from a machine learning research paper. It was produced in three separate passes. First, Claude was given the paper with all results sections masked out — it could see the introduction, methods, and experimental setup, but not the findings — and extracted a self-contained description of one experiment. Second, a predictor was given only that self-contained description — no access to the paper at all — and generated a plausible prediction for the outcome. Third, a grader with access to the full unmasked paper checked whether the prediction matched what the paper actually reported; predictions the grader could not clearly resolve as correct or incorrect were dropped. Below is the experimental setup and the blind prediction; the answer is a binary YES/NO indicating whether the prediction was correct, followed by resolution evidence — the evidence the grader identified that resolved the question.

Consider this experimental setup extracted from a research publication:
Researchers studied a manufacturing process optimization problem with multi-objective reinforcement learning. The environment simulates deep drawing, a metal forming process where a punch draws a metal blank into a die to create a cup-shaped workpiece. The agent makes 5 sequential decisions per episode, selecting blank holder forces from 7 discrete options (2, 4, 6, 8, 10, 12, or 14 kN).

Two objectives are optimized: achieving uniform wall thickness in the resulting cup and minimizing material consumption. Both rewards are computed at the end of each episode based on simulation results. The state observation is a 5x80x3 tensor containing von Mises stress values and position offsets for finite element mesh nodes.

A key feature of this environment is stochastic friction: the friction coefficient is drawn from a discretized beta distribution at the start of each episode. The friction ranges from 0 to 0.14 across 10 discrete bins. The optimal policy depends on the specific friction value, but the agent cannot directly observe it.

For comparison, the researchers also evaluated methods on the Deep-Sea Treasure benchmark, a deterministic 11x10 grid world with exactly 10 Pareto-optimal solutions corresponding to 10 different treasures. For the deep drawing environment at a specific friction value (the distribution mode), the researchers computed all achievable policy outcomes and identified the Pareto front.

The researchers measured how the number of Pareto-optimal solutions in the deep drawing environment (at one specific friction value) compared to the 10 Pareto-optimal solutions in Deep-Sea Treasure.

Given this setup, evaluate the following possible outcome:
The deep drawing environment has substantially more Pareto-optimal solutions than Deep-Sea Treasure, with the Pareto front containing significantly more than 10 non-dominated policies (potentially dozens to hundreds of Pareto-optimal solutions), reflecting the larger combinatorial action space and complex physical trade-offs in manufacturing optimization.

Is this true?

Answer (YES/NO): YES